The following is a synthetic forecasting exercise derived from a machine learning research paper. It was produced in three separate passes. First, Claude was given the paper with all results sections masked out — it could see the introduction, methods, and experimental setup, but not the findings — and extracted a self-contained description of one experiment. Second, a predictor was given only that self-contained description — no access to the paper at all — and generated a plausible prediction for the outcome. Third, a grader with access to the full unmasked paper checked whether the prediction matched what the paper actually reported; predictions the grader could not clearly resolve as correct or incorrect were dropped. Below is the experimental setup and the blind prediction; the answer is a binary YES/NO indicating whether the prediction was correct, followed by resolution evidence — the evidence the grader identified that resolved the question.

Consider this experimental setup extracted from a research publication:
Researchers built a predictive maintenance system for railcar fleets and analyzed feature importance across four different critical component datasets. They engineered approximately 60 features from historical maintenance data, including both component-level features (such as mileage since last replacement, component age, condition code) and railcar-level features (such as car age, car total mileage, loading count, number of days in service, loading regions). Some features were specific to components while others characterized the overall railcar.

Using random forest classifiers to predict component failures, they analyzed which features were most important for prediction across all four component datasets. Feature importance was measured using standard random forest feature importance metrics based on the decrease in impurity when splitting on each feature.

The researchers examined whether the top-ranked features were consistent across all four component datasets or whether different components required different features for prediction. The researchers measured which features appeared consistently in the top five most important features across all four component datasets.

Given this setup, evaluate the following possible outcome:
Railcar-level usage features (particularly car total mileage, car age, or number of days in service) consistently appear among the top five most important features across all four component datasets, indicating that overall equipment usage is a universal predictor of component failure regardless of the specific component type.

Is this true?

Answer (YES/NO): YES